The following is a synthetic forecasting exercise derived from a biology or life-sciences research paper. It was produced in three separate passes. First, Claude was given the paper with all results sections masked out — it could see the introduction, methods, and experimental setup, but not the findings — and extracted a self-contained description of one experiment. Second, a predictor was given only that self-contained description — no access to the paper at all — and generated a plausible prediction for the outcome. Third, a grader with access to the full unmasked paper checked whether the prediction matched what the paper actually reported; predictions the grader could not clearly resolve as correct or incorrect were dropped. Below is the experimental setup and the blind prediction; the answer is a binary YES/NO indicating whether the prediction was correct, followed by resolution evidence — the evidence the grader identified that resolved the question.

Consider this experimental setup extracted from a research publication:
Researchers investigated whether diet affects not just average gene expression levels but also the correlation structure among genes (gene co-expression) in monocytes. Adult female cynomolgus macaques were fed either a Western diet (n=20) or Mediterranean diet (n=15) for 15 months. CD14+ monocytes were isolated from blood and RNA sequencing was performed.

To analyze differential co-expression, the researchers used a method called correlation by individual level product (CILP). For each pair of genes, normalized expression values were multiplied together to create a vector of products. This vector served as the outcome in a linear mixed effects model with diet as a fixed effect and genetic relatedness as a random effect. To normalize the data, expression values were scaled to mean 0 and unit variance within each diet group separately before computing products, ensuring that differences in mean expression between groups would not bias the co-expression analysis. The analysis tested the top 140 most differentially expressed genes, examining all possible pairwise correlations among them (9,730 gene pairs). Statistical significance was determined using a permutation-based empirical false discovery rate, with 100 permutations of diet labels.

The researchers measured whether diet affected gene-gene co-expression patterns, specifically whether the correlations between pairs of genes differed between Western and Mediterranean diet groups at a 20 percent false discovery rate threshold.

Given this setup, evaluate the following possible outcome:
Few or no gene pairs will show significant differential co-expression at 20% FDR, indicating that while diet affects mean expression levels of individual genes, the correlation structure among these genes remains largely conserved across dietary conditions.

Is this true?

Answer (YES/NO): NO